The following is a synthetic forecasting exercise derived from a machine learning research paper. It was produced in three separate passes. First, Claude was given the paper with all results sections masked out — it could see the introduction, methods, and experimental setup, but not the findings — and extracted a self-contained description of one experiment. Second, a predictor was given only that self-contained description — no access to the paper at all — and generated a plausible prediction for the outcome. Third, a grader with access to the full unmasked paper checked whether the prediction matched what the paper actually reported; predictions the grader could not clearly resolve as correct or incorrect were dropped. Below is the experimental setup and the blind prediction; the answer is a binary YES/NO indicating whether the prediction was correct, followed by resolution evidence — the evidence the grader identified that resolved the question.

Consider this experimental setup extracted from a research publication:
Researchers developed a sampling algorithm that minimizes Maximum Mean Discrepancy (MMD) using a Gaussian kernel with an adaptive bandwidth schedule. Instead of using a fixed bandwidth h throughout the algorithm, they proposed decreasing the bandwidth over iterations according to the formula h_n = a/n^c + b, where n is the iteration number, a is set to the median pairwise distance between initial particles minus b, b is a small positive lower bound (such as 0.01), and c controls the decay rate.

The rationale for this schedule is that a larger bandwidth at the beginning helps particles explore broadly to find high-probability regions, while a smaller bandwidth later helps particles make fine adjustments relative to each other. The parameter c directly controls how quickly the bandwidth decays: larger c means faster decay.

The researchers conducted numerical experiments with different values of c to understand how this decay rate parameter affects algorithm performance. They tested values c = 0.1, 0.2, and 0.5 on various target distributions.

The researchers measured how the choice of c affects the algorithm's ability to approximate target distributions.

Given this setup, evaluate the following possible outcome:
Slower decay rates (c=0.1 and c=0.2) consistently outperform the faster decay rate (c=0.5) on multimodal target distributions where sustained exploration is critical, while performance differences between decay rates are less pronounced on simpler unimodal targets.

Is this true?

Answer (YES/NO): NO